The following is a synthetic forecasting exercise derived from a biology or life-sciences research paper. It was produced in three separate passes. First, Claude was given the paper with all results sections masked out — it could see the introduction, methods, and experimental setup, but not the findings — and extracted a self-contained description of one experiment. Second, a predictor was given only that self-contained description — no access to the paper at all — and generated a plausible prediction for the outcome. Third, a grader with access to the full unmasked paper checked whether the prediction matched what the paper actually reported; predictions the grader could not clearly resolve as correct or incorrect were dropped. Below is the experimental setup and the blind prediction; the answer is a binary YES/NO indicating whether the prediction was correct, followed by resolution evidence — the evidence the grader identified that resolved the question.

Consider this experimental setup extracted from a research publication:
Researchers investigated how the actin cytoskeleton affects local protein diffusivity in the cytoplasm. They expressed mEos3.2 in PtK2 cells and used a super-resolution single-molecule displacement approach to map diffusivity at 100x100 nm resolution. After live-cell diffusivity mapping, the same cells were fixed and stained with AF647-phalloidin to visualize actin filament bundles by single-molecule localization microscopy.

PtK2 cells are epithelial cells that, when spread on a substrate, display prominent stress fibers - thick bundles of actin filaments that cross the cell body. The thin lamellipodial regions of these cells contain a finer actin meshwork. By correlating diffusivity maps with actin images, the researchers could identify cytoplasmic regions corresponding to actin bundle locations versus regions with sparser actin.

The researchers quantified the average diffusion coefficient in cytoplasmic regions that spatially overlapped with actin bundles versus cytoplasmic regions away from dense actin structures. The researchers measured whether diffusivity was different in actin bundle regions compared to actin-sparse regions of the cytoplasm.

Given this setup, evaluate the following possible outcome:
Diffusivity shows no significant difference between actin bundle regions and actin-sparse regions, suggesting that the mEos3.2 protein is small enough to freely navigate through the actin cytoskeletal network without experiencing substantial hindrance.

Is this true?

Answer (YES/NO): NO